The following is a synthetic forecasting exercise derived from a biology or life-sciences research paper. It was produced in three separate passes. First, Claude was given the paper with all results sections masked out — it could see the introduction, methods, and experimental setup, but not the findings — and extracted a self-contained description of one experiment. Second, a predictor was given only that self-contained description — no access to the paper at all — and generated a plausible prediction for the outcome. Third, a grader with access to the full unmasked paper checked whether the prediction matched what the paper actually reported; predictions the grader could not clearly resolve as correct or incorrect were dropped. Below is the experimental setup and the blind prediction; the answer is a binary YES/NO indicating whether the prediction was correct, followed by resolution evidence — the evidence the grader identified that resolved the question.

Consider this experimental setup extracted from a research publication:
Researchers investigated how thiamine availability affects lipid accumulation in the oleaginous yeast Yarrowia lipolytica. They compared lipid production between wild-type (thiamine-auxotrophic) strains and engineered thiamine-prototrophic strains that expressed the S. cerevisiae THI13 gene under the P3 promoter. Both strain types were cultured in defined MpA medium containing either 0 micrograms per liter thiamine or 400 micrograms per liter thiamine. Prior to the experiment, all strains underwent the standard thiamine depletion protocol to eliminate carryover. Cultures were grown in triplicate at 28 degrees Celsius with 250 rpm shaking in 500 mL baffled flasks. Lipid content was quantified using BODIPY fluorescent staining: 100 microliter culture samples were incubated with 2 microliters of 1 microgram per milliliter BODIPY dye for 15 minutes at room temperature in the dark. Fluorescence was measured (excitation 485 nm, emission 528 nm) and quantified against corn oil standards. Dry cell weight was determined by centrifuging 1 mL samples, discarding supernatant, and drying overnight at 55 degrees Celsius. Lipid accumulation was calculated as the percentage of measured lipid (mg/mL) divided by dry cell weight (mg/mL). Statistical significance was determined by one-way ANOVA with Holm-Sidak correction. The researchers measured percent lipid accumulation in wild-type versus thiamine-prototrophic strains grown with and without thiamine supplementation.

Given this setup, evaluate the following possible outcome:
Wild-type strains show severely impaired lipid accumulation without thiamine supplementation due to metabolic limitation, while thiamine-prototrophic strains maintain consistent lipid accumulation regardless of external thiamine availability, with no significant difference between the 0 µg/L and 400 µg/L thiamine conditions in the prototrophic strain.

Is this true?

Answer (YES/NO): NO